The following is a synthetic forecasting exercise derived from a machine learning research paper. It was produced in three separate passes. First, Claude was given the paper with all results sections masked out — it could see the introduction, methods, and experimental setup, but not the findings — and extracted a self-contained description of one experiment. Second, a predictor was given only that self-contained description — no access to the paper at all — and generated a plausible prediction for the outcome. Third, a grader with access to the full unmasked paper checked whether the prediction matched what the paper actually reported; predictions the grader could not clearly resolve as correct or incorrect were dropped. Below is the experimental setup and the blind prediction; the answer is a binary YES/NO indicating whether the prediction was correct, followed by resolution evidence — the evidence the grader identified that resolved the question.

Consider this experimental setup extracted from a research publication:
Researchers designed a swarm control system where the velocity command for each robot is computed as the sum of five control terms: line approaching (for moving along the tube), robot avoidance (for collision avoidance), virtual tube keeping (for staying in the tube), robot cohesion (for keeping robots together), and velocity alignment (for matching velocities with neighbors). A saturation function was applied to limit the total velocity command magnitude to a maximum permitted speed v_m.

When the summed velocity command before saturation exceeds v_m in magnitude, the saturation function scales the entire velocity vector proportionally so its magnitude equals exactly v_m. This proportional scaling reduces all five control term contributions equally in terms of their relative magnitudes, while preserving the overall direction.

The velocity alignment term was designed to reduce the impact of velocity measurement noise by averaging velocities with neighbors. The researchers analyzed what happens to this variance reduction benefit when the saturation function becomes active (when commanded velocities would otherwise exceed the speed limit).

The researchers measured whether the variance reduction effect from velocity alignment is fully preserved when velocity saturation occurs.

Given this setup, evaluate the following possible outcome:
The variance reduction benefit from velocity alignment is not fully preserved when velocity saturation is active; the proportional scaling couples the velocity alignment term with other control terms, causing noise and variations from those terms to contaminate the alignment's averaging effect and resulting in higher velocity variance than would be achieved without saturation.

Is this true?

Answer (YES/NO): YES